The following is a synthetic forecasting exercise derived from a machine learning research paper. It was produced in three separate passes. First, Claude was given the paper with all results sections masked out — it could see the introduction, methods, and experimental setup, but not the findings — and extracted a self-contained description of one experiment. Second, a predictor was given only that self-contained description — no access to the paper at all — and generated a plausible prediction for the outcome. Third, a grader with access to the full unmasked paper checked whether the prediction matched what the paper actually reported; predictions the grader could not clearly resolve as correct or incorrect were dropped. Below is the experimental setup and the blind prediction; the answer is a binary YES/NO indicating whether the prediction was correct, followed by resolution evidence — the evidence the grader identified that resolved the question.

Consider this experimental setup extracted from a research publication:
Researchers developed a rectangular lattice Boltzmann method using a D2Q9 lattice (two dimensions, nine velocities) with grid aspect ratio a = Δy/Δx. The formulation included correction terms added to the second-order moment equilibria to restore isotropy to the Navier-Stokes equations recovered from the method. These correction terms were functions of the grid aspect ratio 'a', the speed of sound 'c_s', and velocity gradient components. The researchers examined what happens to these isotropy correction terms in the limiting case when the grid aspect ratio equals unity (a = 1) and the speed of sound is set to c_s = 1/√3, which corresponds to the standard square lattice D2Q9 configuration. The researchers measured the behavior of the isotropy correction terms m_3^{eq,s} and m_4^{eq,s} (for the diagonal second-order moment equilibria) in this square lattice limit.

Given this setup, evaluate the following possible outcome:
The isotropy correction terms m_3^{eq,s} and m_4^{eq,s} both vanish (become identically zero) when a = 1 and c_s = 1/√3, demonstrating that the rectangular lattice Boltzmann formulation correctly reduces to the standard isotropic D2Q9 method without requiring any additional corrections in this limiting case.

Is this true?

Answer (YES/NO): YES